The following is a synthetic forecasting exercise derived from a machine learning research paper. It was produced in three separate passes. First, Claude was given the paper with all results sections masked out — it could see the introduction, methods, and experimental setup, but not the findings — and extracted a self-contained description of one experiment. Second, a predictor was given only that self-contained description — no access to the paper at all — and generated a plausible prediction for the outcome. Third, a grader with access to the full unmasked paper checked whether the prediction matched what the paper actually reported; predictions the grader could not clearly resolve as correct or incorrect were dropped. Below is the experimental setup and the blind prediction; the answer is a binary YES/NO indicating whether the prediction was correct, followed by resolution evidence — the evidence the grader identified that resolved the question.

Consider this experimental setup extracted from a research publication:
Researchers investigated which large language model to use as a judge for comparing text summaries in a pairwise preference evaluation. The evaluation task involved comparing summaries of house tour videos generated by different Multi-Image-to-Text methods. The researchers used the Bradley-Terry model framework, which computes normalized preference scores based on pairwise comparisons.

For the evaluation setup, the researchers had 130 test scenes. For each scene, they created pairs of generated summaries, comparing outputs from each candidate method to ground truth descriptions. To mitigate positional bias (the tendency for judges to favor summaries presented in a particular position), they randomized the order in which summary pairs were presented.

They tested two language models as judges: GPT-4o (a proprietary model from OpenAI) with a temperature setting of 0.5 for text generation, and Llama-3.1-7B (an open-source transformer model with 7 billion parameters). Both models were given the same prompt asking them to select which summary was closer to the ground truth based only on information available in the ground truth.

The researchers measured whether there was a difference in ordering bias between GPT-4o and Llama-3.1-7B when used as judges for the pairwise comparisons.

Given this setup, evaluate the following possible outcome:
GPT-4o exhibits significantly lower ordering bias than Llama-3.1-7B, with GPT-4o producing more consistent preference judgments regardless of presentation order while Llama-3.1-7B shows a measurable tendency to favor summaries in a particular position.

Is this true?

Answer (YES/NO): YES